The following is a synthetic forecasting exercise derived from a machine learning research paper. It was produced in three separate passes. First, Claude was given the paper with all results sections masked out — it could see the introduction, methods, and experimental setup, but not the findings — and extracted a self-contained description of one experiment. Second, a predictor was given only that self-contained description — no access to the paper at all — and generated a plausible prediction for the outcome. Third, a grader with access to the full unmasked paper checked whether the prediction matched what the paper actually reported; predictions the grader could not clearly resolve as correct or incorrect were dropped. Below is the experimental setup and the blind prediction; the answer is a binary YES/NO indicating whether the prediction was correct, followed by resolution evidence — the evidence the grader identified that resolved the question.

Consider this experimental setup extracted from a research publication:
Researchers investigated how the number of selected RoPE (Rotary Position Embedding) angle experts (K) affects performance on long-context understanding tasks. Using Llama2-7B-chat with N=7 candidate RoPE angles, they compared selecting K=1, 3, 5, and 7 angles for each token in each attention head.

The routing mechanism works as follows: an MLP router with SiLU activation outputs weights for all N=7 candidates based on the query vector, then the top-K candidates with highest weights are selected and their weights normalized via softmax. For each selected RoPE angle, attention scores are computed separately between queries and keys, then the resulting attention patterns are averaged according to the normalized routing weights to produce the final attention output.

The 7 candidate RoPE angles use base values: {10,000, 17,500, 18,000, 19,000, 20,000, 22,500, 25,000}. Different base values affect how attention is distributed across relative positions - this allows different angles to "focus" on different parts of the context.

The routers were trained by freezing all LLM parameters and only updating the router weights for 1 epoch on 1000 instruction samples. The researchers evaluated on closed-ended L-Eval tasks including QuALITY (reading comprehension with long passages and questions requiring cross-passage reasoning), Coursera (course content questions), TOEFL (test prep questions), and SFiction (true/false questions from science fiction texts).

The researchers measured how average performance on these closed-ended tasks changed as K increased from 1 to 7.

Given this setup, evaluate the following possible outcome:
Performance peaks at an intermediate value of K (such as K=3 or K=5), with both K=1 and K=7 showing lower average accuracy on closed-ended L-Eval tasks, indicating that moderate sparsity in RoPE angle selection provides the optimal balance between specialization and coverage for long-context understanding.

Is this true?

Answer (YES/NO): NO